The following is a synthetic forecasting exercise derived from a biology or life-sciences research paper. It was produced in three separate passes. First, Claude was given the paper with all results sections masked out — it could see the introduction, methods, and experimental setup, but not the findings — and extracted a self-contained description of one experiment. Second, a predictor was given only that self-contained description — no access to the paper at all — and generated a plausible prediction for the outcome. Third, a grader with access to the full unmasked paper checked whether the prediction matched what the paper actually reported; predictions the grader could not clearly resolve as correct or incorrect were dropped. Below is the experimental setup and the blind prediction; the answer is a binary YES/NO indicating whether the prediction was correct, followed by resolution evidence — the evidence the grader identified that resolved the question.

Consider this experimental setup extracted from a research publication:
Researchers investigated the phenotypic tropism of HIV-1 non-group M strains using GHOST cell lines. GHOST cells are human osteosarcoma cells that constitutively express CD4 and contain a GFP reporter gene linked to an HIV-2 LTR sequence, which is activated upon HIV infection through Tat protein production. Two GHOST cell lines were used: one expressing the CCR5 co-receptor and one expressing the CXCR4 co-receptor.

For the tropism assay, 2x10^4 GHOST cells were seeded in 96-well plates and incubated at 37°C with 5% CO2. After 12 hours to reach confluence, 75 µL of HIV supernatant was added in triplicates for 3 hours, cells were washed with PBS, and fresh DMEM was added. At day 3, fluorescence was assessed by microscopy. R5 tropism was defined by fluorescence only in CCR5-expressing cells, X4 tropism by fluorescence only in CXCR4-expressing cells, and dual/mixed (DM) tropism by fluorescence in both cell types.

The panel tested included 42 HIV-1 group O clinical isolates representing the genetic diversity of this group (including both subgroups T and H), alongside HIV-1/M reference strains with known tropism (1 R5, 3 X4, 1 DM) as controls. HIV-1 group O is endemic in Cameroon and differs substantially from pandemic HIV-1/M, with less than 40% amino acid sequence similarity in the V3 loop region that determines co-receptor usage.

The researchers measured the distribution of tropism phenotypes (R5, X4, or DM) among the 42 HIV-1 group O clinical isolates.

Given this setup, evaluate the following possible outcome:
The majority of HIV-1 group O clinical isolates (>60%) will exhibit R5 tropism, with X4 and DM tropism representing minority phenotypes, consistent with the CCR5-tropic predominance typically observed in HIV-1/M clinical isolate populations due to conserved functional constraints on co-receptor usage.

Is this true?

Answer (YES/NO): YES